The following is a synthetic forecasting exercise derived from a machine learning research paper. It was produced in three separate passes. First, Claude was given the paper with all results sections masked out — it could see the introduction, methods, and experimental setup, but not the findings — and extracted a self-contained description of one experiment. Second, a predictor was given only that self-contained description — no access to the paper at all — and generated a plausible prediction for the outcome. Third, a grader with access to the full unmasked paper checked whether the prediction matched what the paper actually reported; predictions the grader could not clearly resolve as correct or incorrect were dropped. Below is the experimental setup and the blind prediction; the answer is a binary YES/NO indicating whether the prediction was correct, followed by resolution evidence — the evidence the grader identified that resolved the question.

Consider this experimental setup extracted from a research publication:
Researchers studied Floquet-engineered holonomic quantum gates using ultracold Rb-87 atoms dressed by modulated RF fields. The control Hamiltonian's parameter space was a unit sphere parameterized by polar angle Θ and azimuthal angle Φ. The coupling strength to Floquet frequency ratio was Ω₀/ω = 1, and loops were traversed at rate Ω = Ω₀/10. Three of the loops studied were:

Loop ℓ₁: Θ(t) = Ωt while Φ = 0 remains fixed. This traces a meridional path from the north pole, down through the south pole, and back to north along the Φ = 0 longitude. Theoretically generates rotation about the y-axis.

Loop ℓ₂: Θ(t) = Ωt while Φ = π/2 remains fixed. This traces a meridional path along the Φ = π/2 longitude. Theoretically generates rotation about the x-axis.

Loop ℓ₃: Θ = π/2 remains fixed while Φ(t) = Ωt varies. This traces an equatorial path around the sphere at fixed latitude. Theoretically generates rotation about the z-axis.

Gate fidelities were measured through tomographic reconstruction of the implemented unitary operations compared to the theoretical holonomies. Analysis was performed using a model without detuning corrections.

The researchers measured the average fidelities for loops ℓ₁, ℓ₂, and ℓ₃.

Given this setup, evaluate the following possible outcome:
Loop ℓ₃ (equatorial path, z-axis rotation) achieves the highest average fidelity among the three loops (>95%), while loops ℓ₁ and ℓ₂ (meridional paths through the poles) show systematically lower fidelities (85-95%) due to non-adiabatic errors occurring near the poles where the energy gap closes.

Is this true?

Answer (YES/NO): NO